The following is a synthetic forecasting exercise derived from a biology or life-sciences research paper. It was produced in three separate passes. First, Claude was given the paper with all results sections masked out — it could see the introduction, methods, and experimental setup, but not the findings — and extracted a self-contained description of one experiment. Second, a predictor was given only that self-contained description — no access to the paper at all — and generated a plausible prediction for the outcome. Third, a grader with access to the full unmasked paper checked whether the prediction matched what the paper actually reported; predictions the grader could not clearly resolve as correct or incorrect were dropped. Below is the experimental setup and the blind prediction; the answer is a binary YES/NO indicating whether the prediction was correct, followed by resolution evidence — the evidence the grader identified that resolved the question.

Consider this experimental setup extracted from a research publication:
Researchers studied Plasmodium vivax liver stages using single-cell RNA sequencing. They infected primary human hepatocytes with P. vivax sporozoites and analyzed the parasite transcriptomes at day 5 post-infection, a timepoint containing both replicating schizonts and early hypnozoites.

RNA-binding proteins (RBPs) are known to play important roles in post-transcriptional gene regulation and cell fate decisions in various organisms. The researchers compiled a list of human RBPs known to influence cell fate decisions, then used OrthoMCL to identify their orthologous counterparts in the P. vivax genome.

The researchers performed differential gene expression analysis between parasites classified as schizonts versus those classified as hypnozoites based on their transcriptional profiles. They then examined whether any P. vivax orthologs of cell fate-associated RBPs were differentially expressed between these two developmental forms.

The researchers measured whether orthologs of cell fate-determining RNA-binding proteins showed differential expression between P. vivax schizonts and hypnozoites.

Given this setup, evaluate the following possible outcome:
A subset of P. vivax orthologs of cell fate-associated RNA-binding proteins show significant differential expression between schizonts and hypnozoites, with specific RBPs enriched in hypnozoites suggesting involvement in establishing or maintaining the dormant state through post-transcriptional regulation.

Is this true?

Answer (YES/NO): YES